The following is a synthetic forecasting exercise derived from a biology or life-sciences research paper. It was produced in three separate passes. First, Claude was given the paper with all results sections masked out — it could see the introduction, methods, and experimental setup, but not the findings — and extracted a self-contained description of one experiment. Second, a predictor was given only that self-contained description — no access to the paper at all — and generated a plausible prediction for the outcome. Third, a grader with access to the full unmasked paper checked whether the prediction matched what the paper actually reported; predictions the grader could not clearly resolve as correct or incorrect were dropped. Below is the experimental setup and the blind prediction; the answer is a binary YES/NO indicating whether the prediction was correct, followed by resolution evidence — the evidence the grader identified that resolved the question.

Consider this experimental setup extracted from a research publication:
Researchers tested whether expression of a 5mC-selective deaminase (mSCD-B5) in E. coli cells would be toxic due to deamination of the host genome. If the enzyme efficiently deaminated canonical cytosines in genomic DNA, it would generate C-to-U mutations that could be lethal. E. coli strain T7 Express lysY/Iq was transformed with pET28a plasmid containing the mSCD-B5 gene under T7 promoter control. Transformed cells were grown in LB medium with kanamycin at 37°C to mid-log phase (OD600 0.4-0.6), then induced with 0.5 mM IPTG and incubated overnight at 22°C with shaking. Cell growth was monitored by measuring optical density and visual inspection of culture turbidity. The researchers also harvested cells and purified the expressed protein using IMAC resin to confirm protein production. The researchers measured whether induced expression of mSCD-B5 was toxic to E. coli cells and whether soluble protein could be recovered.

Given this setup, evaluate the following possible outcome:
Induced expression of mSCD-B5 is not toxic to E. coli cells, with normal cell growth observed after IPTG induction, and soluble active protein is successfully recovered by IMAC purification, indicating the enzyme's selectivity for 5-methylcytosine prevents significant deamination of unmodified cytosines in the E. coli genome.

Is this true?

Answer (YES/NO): YES